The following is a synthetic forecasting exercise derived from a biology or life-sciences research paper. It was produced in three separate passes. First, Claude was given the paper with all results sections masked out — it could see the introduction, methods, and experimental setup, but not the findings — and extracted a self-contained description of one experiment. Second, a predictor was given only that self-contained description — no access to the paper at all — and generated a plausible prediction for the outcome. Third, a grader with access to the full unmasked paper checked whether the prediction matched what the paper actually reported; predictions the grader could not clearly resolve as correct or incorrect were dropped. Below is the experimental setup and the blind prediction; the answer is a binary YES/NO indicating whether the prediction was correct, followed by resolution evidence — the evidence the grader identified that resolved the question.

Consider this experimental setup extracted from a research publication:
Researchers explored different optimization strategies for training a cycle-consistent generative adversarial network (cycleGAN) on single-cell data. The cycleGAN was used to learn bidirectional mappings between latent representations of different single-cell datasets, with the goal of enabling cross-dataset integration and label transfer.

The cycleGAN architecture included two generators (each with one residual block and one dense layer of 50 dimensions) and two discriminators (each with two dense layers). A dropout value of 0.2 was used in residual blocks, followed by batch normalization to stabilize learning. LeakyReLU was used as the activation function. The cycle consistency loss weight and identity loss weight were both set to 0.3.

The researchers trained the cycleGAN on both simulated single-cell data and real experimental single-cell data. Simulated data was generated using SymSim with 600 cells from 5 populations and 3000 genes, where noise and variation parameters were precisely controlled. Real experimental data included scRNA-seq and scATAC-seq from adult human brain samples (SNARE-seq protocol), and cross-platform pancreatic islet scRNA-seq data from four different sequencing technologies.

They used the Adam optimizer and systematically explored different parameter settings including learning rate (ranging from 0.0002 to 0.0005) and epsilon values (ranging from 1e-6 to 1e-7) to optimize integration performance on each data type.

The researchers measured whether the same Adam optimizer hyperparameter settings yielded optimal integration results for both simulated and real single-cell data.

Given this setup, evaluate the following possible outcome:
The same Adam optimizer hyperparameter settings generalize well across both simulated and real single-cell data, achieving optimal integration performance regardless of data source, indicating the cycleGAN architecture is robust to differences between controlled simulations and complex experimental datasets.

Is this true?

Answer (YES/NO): NO